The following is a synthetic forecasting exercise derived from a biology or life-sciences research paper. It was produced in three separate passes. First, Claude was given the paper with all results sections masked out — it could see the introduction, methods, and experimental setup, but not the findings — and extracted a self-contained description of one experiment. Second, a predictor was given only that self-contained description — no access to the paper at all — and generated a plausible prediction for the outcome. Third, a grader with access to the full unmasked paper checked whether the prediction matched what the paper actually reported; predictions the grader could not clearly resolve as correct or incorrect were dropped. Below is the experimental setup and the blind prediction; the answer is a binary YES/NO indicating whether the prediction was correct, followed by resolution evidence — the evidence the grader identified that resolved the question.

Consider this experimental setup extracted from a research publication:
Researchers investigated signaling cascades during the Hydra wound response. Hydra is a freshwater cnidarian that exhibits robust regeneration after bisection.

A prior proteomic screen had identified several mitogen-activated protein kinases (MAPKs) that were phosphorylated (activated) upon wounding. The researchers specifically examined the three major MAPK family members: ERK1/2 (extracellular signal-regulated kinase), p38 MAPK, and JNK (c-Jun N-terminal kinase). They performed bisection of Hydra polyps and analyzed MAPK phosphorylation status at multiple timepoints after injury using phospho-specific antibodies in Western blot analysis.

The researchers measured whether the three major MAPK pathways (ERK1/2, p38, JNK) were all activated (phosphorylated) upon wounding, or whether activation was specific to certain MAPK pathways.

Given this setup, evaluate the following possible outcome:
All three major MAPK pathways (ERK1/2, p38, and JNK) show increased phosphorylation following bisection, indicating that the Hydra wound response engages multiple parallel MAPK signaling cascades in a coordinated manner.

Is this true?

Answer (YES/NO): YES